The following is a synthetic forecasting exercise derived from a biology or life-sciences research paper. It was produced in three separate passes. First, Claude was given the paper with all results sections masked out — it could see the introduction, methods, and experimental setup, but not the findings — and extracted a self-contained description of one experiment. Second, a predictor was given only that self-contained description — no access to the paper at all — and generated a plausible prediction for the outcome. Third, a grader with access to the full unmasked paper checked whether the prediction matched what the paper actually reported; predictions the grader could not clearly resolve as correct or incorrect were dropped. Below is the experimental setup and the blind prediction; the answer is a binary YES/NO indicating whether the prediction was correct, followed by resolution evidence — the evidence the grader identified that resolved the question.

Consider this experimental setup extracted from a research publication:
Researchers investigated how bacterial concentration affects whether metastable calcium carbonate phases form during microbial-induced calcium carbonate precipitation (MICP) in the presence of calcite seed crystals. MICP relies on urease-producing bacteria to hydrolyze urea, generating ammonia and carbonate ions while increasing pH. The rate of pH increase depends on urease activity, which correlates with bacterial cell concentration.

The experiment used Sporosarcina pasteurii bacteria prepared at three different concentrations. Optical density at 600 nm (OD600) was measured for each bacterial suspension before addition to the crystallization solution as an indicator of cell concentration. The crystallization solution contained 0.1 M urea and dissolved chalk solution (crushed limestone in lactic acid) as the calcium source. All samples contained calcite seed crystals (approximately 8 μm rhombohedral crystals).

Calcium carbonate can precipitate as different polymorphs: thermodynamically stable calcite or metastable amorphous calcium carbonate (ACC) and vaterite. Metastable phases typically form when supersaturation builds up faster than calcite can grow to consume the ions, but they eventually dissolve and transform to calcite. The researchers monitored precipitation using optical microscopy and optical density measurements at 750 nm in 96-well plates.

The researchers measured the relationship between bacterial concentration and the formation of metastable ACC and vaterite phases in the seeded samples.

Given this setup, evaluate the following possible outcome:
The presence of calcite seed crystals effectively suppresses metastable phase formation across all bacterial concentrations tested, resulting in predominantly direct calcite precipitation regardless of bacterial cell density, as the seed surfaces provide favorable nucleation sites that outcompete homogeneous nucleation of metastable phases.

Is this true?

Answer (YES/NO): NO